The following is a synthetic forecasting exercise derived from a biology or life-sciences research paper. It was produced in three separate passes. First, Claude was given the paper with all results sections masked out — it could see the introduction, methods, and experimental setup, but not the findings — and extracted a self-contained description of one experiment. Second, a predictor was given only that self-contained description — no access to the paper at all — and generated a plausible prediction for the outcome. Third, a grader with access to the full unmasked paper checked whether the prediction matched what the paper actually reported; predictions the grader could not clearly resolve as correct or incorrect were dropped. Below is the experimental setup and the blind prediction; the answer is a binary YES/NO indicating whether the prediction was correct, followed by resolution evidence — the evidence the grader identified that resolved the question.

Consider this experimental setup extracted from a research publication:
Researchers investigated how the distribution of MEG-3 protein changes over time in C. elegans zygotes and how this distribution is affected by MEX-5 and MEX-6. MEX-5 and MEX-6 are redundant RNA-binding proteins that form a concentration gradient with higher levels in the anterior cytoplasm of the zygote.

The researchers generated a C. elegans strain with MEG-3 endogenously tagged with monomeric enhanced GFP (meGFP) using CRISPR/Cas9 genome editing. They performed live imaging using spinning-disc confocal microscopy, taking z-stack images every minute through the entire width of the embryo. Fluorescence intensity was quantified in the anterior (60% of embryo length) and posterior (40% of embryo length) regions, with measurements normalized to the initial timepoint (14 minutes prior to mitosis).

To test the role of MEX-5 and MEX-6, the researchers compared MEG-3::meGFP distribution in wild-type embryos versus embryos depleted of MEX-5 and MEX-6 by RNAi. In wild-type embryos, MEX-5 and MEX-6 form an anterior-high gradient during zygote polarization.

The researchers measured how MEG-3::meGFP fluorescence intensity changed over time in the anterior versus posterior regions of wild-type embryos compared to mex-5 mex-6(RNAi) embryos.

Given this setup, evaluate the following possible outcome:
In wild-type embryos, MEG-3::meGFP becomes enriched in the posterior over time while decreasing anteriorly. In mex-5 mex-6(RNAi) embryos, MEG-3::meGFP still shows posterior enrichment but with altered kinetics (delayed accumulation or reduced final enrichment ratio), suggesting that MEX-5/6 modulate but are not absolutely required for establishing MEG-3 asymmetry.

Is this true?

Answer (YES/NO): NO